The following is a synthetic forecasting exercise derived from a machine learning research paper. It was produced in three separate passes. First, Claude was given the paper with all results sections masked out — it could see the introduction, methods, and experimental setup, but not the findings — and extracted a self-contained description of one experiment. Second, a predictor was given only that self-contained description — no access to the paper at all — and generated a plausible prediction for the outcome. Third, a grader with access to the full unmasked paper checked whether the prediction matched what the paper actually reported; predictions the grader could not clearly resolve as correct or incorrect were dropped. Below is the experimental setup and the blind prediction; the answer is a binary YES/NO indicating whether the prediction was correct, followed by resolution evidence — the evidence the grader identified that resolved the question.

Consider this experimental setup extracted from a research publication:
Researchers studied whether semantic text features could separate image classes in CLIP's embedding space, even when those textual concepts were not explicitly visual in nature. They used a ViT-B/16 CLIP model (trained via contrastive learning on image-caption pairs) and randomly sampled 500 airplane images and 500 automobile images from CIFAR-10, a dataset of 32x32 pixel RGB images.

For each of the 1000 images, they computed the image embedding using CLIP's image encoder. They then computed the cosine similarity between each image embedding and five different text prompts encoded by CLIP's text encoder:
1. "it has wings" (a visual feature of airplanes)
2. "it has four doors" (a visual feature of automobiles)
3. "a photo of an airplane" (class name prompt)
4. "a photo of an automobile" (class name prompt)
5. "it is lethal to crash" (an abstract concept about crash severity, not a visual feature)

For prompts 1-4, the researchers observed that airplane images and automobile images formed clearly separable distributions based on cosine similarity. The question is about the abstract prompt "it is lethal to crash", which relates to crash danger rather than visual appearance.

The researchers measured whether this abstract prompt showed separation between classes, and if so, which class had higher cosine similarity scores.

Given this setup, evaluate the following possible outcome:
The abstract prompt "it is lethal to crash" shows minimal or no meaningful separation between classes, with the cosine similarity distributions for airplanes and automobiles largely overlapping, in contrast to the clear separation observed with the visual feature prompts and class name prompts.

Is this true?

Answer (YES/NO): NO